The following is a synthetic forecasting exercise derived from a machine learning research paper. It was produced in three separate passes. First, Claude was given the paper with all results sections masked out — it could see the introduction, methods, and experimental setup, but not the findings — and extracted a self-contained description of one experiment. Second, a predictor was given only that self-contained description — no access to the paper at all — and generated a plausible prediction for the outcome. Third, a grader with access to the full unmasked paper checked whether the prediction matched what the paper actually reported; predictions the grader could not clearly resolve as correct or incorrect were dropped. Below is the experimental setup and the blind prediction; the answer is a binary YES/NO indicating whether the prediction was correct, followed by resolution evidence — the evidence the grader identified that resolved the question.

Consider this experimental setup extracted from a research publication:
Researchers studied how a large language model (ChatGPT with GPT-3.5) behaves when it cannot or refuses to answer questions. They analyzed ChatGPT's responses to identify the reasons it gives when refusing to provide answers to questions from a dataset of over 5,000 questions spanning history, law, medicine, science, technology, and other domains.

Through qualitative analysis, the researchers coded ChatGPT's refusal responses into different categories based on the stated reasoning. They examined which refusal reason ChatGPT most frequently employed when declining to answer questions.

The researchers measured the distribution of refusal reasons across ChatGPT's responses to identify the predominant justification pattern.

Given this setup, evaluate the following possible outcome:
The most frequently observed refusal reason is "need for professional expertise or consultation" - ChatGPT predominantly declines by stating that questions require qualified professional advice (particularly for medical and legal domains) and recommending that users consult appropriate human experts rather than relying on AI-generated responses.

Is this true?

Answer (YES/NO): NO